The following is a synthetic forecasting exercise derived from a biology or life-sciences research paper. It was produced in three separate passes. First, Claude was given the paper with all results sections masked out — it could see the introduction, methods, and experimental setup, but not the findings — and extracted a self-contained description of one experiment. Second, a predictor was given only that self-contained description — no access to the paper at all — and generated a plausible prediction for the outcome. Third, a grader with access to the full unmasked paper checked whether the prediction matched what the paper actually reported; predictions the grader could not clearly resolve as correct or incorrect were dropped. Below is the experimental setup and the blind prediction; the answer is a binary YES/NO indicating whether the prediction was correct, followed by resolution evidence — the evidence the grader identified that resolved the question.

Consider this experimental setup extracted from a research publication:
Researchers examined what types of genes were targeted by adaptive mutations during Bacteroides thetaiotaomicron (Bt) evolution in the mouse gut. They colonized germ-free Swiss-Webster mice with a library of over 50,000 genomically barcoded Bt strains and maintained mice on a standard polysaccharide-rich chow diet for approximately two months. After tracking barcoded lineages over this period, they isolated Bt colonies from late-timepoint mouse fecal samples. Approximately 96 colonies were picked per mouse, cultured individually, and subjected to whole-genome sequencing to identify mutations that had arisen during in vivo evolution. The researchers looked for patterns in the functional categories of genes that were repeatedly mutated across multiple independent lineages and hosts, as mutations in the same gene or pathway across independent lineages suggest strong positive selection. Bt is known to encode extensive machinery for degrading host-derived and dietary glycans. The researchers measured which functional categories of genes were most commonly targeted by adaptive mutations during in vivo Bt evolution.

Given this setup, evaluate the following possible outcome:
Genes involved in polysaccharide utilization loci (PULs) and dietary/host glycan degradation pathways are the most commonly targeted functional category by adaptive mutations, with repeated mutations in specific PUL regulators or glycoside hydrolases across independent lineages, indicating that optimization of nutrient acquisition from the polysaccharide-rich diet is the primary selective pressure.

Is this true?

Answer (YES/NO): NO